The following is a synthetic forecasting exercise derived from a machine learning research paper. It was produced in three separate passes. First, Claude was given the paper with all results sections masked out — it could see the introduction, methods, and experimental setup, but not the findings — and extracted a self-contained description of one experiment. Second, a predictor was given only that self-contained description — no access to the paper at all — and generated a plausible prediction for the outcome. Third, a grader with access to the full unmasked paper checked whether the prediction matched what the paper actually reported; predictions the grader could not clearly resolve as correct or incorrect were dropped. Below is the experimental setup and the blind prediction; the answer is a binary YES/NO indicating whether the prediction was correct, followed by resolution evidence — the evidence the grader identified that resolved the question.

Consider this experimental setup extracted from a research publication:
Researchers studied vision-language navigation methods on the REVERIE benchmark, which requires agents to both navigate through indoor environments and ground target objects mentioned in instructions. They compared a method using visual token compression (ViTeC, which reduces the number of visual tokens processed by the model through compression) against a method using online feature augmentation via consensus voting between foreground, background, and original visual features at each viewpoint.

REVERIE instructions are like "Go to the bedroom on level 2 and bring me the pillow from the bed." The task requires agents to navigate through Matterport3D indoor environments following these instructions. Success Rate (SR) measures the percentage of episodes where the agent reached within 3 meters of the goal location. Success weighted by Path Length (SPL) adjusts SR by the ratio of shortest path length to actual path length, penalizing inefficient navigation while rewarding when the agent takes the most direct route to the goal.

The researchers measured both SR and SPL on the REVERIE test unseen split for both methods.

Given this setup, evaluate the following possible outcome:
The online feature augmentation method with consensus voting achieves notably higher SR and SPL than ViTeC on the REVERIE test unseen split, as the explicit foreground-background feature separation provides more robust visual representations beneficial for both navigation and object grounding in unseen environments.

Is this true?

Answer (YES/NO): NO